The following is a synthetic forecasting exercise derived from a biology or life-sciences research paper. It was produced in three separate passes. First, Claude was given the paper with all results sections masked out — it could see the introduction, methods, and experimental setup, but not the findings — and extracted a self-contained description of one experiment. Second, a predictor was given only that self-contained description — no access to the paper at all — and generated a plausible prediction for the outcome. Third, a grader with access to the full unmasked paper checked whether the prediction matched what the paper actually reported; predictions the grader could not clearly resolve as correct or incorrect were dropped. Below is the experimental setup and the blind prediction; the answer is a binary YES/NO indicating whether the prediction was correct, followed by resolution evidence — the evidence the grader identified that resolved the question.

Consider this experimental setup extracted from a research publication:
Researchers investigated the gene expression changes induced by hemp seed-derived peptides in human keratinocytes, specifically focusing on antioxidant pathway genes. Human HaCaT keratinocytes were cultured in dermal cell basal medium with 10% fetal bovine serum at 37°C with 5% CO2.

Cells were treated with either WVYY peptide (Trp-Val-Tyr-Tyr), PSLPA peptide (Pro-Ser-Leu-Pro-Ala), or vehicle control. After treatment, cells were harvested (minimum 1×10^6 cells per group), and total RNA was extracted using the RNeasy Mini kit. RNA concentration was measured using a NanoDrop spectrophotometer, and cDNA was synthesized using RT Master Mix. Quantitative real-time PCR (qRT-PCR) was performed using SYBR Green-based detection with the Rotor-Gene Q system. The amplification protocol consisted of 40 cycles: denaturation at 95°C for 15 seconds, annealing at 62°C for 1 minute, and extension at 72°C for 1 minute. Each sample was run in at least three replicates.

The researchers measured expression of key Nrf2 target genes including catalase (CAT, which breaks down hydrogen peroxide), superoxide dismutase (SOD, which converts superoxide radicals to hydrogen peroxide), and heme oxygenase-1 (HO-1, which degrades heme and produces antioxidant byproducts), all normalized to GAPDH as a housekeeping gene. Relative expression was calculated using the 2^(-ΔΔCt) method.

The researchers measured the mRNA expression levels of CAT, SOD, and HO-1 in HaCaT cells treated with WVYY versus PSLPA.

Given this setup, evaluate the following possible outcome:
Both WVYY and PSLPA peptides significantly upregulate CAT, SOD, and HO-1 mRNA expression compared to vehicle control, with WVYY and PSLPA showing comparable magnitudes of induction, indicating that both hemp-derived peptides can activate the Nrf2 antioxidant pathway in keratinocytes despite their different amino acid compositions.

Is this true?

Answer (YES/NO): NO